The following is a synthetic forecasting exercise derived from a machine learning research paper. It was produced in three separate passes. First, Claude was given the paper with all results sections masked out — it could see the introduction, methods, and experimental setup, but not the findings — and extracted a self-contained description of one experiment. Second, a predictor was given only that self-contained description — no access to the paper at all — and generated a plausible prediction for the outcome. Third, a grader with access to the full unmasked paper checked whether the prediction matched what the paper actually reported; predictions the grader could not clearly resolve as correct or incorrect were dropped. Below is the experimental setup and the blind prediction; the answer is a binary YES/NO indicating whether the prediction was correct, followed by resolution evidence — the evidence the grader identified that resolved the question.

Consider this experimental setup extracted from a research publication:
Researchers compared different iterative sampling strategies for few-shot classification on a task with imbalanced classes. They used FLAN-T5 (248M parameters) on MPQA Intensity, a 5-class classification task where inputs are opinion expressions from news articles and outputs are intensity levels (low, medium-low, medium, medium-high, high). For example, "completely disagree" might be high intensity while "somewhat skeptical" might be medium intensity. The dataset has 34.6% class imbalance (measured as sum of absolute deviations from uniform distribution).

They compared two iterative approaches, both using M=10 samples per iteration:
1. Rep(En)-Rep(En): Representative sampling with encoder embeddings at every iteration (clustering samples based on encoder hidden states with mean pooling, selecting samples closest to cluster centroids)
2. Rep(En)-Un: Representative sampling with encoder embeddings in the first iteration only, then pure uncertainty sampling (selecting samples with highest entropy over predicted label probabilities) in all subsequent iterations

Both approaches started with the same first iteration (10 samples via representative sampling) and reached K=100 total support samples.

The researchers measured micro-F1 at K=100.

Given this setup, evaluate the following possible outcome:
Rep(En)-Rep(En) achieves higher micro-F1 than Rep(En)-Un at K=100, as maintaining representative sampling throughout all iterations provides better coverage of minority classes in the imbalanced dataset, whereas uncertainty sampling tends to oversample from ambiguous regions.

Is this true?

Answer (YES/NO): NO